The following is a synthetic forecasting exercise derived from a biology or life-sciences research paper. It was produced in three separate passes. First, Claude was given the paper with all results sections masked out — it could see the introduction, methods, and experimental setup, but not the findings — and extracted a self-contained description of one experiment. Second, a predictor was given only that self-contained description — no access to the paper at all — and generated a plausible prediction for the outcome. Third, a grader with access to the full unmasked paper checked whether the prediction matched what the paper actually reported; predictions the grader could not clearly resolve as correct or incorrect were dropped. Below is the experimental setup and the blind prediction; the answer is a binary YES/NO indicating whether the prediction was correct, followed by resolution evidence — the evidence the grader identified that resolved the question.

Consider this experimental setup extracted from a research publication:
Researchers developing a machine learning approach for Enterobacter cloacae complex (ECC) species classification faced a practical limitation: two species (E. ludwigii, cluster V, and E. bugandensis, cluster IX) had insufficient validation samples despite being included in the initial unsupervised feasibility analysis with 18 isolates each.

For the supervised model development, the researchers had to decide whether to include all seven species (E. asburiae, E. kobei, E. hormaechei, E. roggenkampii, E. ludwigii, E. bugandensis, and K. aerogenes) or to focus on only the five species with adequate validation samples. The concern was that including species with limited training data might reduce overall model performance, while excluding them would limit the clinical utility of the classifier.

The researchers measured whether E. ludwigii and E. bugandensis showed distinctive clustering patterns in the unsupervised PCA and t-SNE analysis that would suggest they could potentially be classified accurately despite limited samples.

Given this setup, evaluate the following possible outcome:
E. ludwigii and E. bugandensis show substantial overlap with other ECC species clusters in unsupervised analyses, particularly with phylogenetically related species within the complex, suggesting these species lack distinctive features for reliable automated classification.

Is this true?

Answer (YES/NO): NO